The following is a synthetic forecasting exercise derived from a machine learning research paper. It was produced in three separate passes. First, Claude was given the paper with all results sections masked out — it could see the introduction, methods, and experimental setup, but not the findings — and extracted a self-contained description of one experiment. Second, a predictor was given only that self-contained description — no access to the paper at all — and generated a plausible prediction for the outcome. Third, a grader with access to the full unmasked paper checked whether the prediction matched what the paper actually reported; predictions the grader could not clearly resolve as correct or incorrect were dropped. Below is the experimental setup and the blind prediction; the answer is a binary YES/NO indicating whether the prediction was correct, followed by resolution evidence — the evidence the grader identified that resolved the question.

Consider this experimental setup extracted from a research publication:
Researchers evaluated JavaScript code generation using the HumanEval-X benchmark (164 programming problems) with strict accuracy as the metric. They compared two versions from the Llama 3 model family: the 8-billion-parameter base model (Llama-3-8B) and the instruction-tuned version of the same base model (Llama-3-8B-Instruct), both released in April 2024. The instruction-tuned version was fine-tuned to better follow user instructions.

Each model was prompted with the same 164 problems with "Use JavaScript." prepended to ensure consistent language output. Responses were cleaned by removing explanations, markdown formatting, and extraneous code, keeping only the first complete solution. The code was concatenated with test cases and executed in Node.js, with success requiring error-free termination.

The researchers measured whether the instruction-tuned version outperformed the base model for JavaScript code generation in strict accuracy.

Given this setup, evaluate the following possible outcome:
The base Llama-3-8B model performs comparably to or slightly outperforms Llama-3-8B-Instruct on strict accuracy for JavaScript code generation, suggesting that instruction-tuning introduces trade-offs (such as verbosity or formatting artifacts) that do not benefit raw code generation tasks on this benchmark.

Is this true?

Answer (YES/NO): NO